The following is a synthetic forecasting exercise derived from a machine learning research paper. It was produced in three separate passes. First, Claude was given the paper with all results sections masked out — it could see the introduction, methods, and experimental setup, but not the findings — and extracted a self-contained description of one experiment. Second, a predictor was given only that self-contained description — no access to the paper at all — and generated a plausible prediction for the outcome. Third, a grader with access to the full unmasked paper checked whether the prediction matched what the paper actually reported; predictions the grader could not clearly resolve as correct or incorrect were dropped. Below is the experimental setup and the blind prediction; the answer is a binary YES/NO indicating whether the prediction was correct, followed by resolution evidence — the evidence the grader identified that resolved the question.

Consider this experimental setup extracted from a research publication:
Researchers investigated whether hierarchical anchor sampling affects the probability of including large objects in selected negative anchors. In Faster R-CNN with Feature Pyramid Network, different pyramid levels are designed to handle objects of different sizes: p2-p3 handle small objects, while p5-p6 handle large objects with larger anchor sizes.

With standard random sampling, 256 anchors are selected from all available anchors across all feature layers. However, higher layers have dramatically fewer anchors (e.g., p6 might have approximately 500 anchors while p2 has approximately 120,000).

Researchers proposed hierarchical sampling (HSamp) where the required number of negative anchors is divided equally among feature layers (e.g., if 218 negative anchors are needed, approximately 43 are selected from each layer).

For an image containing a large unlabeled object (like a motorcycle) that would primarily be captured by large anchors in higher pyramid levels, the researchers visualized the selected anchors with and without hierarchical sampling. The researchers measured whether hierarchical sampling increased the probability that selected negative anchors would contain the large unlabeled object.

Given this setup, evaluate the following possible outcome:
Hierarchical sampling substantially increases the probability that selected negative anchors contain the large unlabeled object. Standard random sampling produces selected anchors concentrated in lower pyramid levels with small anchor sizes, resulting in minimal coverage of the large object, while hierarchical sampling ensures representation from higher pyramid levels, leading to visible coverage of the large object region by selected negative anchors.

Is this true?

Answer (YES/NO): YES